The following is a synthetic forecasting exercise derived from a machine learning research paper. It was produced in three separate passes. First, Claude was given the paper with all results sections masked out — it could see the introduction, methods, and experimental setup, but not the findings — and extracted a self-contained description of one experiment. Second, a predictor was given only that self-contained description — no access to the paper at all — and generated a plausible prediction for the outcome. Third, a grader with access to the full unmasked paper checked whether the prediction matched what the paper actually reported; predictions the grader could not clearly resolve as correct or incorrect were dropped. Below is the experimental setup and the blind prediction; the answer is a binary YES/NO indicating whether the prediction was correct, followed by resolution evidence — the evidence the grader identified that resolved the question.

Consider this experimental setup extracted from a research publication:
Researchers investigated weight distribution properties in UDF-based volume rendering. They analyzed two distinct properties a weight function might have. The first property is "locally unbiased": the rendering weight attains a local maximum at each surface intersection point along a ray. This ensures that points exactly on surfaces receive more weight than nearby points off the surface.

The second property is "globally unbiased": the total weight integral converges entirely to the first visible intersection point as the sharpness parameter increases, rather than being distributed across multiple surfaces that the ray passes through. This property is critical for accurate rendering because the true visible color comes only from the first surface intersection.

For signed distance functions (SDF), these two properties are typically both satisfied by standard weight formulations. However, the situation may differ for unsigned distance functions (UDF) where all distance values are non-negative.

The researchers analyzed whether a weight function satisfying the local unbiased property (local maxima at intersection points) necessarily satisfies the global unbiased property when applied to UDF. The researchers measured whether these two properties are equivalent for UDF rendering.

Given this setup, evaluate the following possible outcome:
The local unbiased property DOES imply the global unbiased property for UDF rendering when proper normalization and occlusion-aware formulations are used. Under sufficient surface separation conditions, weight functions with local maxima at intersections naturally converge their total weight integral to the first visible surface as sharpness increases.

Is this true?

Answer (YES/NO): NO